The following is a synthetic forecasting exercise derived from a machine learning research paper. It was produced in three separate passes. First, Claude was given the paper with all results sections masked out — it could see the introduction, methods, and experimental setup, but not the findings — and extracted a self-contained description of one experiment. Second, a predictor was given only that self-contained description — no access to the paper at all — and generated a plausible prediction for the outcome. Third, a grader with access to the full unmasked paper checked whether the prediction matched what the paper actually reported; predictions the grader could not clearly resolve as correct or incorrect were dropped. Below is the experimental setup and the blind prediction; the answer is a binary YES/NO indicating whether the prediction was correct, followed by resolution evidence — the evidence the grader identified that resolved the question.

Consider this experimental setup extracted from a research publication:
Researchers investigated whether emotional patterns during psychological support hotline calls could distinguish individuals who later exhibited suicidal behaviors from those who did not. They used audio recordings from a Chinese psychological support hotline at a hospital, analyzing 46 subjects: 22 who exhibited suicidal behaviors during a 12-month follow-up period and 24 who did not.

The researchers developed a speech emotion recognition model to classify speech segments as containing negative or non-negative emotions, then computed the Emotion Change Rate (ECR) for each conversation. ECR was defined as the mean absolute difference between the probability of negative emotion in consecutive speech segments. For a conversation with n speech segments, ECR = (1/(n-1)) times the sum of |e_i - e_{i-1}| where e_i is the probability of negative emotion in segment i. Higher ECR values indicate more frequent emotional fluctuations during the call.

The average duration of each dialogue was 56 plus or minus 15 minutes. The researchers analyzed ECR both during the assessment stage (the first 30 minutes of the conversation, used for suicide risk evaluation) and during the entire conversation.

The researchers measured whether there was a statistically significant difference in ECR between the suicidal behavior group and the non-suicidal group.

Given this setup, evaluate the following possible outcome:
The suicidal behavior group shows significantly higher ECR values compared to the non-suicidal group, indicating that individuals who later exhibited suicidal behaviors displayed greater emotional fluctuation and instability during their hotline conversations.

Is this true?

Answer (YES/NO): NO